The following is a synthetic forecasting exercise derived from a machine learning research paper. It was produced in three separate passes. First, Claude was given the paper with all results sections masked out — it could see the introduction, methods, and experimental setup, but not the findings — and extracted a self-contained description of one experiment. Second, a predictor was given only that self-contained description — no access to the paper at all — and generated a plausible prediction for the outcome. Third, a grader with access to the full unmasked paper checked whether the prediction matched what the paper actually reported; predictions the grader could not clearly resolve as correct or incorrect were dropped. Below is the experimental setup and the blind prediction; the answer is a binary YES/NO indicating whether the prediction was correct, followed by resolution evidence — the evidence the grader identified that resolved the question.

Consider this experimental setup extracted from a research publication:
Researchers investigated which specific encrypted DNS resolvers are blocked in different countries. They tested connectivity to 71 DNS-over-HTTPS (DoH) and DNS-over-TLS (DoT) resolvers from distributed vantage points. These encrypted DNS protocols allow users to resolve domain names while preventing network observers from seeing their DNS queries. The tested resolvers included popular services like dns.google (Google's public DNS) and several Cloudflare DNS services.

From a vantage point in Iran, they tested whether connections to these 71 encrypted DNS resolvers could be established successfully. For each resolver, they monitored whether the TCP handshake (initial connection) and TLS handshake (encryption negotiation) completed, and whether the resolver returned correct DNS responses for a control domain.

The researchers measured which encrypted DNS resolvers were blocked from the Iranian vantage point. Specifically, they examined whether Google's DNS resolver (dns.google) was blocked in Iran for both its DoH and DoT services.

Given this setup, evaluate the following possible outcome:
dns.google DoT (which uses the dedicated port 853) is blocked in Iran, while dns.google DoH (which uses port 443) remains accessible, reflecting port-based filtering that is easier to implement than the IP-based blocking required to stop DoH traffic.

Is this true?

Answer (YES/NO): NO